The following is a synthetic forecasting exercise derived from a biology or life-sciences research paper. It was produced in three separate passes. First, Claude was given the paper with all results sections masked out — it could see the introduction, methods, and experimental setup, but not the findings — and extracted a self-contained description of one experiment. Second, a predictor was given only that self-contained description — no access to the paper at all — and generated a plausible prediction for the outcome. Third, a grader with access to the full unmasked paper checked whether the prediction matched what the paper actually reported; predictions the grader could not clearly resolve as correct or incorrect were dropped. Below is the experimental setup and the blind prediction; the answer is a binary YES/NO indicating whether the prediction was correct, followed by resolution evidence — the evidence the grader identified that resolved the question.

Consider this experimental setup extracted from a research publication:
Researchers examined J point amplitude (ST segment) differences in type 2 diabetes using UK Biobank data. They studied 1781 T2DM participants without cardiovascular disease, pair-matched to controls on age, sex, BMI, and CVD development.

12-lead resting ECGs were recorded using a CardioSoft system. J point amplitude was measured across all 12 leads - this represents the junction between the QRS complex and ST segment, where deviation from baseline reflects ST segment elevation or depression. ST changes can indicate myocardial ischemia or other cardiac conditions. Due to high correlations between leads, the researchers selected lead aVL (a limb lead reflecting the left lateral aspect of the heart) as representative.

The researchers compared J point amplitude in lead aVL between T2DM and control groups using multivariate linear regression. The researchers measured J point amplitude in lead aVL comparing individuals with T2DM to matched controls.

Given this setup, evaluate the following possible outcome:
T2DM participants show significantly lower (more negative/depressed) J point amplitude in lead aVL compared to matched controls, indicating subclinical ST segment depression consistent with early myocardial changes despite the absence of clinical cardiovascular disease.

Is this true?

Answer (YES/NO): YES